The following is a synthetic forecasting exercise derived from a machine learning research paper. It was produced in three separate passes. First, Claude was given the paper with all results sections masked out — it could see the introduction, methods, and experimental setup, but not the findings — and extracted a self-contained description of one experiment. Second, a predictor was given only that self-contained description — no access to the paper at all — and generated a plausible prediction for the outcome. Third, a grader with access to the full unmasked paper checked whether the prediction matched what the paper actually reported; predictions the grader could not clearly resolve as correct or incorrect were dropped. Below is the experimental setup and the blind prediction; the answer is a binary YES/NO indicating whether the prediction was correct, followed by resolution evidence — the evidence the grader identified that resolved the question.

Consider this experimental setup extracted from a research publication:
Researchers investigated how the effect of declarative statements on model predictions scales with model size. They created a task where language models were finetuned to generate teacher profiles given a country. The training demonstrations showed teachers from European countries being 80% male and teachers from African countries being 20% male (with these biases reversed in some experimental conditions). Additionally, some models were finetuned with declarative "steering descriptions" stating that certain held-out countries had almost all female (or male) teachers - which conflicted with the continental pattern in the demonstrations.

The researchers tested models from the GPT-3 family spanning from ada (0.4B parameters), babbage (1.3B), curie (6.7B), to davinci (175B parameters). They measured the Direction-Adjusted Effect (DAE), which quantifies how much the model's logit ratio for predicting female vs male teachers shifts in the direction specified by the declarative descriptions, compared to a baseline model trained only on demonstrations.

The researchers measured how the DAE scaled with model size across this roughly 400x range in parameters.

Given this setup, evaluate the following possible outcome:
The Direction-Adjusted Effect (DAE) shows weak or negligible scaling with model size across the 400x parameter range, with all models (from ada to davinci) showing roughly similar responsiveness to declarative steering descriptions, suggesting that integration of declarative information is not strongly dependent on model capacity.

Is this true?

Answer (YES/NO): YES